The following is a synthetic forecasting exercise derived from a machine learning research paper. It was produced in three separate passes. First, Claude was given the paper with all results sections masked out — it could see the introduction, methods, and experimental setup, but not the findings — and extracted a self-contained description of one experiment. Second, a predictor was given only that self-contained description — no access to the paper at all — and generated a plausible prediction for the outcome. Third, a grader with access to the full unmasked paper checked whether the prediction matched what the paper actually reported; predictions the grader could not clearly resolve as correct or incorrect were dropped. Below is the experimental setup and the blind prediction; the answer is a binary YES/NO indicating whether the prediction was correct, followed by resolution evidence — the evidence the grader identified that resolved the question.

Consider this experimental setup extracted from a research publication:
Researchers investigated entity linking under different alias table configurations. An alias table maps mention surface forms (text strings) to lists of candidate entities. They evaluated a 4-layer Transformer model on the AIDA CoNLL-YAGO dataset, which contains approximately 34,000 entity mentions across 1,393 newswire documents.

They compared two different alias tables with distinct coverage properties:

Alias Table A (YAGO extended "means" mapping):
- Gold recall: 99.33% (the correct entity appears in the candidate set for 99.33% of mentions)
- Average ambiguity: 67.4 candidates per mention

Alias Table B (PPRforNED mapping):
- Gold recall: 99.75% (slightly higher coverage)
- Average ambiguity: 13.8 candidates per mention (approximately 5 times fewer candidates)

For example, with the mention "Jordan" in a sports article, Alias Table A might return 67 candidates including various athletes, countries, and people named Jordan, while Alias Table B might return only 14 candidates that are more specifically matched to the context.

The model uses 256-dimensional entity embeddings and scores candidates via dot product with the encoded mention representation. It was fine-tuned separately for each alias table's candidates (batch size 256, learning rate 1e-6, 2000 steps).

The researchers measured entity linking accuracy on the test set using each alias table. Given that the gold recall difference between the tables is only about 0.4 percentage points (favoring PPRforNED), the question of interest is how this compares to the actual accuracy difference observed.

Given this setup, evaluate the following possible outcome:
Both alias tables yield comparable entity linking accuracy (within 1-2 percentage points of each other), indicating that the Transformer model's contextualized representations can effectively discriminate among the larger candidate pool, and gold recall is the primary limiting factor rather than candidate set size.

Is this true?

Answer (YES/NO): NO